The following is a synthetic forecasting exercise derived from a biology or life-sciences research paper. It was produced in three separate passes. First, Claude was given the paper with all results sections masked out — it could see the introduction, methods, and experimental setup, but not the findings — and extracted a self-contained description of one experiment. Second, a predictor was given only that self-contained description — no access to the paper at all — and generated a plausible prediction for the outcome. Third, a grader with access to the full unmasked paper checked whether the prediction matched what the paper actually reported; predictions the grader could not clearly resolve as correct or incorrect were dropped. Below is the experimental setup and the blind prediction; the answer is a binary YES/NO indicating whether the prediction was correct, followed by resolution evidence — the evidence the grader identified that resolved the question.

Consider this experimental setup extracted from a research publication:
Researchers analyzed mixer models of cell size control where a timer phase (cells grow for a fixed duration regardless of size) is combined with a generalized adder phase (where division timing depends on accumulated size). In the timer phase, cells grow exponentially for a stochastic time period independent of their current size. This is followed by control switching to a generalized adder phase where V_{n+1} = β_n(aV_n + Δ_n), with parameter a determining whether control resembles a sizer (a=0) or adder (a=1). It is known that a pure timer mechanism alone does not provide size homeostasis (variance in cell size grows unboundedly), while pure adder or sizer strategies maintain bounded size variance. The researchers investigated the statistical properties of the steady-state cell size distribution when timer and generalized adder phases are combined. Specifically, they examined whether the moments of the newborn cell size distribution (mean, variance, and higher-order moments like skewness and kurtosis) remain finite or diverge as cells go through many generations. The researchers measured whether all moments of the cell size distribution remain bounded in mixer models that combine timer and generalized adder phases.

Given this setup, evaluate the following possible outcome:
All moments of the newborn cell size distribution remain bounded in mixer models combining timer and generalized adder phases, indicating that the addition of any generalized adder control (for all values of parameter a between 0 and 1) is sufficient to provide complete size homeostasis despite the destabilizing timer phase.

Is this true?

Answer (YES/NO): NO